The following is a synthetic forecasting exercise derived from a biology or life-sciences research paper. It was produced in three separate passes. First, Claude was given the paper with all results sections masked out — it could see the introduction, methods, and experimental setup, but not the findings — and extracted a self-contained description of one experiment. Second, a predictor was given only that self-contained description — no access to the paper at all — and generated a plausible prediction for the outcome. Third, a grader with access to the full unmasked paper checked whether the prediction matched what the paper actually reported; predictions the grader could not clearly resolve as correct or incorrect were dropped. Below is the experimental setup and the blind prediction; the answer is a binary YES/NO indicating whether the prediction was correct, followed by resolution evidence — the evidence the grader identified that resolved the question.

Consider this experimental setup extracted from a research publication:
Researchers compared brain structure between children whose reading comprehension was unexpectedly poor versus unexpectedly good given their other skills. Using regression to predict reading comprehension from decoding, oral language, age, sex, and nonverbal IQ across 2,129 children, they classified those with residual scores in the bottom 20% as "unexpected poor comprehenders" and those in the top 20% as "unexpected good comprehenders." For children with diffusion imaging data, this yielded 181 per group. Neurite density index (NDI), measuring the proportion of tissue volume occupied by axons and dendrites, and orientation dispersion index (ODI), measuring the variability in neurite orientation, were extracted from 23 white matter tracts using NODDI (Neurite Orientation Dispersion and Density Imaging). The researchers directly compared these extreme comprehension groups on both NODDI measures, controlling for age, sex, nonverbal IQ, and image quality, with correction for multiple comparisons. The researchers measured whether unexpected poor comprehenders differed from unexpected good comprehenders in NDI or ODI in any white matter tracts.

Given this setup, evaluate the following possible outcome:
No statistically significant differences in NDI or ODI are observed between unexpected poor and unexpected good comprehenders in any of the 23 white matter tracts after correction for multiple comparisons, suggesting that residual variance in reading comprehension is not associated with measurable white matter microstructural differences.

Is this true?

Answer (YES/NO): NO